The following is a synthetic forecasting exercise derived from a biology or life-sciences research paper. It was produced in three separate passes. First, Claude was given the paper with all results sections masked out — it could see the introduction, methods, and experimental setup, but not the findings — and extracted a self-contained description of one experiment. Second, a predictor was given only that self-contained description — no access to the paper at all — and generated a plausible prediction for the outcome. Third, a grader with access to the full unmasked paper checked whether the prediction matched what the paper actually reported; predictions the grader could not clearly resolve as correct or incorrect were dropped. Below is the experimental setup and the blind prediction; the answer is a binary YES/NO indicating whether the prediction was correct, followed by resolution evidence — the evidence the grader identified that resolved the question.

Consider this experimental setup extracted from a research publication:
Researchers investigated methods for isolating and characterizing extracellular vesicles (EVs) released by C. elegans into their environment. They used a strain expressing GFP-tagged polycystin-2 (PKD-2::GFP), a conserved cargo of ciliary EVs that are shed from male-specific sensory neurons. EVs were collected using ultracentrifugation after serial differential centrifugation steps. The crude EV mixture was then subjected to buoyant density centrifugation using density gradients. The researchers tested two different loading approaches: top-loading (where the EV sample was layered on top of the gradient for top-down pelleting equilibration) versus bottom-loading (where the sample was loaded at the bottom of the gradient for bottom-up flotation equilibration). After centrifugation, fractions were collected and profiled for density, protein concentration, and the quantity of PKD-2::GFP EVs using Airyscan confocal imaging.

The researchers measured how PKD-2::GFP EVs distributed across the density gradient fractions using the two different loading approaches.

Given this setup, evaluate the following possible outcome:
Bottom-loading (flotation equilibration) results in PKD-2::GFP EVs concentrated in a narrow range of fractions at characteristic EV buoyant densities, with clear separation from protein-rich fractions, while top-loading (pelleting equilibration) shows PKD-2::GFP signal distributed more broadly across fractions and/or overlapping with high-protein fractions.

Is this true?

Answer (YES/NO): NO